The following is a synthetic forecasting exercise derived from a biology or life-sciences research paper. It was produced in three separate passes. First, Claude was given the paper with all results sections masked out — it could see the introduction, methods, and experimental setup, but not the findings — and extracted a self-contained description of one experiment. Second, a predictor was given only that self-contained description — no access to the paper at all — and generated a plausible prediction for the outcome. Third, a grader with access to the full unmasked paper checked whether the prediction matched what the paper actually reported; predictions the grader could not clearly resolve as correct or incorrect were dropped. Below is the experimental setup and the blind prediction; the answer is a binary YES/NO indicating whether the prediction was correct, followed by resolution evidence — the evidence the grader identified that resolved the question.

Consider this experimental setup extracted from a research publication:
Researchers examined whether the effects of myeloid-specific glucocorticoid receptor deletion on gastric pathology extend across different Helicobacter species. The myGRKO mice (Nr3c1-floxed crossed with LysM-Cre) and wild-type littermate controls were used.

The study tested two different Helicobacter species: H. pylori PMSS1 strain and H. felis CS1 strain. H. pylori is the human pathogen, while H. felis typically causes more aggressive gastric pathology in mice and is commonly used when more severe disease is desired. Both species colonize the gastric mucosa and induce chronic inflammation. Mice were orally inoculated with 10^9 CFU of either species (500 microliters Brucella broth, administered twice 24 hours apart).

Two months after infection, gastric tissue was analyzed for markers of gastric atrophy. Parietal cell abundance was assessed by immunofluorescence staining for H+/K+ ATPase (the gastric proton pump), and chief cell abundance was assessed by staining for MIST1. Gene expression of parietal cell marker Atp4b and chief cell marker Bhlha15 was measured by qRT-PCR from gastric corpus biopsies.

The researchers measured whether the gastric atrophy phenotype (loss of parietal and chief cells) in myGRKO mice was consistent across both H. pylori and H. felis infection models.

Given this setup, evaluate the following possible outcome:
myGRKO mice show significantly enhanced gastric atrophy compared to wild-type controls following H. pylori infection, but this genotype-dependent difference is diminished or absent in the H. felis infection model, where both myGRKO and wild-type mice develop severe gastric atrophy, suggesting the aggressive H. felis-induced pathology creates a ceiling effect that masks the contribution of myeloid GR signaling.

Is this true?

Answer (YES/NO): NO